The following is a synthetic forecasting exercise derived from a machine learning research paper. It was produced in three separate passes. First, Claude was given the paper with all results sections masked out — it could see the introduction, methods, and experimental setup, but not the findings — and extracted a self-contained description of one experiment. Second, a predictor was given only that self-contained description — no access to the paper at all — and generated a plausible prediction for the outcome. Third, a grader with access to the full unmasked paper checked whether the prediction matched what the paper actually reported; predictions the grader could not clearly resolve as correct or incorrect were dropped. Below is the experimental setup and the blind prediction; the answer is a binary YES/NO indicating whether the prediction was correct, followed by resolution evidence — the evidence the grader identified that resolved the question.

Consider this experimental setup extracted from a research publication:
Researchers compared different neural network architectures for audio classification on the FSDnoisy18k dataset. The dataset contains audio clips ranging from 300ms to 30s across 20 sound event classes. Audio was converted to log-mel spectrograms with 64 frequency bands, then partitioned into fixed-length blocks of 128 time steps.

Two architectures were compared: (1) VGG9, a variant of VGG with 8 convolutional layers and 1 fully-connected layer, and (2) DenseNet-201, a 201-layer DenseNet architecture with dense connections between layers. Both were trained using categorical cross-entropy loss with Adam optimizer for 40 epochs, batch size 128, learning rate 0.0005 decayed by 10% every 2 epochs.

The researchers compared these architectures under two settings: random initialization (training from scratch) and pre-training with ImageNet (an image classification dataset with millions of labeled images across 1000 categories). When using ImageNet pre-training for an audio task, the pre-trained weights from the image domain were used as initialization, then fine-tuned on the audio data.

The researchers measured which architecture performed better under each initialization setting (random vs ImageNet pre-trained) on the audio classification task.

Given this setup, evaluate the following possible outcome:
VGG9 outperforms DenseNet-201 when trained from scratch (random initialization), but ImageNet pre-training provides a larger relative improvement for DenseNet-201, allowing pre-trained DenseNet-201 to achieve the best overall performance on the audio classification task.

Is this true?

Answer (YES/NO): NO